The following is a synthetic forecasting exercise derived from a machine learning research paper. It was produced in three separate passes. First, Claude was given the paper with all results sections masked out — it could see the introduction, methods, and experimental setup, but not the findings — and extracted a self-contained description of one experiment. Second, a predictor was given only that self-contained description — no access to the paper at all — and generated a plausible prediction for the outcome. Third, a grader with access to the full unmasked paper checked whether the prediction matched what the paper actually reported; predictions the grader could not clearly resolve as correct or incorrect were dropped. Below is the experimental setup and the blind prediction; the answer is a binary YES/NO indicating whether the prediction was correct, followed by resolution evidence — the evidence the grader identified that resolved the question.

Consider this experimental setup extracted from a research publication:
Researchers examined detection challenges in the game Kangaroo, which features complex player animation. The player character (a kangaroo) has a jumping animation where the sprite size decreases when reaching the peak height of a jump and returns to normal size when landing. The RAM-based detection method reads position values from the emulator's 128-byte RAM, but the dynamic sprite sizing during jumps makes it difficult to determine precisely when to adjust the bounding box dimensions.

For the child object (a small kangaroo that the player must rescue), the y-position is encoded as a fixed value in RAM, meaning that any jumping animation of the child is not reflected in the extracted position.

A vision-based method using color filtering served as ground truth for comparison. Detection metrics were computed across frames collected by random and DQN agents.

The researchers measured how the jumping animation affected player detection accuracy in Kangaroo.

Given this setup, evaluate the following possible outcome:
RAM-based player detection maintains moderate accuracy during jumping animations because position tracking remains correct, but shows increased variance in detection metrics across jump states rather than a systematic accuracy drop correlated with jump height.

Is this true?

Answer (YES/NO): NO